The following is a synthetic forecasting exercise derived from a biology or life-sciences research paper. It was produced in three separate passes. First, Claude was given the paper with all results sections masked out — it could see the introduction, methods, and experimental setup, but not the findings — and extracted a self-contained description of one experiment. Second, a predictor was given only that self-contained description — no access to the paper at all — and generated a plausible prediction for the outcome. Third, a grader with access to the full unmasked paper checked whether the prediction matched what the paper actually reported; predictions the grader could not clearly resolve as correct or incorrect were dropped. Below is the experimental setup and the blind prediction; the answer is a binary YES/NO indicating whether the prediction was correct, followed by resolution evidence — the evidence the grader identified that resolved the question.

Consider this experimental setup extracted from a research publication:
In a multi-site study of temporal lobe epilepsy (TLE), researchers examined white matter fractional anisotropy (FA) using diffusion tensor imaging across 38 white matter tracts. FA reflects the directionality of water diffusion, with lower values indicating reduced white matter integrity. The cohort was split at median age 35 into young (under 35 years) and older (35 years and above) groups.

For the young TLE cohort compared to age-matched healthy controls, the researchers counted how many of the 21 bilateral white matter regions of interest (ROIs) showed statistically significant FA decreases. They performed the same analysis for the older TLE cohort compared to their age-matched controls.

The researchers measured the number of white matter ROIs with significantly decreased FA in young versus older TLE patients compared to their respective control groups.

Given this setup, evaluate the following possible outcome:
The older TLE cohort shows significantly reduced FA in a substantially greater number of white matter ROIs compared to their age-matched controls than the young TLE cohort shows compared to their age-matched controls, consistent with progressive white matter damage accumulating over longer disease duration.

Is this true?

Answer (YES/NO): NO